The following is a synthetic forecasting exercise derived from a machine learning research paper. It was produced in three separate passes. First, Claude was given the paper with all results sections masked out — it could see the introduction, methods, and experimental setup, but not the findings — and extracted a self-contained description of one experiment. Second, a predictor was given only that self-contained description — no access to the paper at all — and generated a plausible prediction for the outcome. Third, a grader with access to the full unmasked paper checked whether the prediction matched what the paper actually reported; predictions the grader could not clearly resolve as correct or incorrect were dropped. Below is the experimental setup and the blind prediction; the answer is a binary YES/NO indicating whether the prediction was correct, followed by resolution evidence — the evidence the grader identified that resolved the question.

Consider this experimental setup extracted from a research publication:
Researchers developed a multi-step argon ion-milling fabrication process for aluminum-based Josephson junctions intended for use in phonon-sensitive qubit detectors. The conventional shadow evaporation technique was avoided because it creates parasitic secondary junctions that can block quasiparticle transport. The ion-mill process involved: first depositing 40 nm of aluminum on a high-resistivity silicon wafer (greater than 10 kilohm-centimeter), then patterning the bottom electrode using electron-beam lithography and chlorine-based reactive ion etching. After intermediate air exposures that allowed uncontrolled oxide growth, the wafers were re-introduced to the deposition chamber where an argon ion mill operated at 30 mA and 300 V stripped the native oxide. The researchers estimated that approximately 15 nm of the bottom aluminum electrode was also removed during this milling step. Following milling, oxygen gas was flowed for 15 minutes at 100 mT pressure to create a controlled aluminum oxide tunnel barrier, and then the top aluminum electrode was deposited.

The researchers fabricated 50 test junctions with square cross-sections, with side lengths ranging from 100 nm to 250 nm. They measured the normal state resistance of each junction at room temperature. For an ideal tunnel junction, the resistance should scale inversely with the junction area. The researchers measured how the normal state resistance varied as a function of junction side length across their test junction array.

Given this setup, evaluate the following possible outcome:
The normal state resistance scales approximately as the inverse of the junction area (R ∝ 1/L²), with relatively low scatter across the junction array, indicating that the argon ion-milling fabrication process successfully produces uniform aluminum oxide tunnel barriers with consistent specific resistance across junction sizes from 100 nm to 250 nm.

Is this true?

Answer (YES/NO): NO